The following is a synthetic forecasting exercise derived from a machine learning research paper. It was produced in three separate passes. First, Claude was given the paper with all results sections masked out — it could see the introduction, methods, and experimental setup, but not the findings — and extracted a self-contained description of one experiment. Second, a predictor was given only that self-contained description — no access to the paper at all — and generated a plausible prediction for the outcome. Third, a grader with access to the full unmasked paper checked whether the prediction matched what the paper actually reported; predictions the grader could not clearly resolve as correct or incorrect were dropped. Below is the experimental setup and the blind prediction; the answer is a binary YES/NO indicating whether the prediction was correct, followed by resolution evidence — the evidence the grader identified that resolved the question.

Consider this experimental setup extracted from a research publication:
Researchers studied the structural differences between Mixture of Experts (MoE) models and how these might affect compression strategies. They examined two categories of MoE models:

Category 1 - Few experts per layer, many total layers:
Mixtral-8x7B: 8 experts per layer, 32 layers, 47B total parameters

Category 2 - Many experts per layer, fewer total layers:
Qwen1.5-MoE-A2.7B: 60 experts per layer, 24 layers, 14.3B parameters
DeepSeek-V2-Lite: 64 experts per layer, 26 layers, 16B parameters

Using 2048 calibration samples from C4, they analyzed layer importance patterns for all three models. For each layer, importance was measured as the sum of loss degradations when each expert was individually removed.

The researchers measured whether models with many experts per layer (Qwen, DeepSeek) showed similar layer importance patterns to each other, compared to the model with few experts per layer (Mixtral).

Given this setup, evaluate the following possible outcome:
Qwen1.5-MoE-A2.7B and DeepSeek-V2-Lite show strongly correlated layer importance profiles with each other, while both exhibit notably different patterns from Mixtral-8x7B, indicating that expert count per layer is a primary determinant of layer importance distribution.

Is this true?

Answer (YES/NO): NO